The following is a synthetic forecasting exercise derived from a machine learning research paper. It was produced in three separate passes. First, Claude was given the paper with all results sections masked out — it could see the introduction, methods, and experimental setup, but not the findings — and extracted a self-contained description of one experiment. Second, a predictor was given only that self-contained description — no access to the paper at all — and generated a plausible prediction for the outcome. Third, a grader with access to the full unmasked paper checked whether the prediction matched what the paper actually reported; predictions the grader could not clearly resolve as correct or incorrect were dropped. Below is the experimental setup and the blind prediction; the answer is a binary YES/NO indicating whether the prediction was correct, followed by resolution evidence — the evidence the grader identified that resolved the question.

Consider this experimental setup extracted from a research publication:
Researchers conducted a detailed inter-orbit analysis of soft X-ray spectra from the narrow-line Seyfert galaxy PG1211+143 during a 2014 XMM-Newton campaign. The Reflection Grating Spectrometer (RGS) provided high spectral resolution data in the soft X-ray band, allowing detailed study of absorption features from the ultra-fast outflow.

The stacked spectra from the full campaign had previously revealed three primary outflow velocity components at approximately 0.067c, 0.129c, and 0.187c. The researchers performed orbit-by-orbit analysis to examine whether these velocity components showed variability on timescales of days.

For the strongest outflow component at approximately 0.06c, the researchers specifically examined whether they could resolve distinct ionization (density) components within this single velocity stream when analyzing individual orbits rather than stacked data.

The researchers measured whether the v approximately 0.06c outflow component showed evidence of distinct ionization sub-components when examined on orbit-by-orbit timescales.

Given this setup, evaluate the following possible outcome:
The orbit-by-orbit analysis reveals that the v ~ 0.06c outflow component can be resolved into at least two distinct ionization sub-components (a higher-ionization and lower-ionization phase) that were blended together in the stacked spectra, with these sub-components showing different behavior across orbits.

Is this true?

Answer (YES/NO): YES